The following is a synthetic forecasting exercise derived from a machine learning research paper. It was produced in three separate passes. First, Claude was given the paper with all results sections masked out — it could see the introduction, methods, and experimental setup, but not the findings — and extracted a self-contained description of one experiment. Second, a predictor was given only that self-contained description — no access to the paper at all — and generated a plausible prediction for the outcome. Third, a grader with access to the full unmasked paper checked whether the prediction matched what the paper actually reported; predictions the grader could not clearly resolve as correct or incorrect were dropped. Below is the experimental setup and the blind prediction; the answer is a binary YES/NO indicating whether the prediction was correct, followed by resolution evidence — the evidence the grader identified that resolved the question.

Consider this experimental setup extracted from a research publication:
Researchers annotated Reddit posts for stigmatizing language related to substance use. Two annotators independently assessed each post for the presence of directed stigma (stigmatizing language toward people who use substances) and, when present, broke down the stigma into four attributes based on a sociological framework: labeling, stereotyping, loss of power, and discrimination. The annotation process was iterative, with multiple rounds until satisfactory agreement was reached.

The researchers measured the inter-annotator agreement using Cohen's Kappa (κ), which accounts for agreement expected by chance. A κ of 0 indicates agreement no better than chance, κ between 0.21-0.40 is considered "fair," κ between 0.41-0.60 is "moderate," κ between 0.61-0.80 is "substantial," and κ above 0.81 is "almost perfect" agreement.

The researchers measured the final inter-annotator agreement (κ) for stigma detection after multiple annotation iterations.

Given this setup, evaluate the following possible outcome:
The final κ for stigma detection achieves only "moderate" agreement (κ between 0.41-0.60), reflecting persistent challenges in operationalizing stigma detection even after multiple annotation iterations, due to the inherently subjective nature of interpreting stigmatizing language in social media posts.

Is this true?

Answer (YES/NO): NO